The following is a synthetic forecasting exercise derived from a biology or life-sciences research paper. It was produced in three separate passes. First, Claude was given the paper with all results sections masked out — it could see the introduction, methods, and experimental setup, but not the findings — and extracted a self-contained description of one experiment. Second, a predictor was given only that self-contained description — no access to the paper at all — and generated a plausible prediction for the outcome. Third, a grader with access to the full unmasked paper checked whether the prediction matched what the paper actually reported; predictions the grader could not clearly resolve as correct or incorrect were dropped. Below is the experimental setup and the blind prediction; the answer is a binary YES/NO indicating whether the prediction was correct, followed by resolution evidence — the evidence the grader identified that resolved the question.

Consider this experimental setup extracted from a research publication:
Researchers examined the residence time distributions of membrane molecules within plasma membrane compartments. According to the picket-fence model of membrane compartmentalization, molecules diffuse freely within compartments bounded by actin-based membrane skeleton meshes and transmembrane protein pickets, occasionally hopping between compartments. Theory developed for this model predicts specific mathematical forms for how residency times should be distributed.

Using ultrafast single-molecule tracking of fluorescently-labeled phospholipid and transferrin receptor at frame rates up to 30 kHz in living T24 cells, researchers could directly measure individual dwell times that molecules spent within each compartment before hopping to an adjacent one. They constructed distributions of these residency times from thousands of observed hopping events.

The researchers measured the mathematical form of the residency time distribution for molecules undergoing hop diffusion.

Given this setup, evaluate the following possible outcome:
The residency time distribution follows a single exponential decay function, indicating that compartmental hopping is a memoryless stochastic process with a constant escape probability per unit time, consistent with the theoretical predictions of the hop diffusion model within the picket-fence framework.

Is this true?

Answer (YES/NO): YES